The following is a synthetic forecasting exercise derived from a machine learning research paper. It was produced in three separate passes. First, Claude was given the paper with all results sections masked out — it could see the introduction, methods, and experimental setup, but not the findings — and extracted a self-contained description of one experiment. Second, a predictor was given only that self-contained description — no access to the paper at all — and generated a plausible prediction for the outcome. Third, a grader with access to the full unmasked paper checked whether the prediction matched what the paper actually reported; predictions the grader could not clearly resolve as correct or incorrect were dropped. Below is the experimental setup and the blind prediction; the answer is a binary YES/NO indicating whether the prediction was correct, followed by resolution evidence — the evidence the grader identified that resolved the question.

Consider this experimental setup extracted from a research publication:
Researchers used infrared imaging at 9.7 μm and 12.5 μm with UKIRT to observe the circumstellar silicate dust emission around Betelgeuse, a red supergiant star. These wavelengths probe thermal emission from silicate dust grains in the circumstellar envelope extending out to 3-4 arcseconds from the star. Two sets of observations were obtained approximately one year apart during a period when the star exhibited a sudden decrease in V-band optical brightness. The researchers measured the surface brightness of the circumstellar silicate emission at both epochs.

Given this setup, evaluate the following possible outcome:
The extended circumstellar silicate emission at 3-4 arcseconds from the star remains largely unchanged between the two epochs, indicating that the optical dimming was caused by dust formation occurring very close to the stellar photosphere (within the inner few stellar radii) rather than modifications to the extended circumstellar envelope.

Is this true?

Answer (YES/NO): NO